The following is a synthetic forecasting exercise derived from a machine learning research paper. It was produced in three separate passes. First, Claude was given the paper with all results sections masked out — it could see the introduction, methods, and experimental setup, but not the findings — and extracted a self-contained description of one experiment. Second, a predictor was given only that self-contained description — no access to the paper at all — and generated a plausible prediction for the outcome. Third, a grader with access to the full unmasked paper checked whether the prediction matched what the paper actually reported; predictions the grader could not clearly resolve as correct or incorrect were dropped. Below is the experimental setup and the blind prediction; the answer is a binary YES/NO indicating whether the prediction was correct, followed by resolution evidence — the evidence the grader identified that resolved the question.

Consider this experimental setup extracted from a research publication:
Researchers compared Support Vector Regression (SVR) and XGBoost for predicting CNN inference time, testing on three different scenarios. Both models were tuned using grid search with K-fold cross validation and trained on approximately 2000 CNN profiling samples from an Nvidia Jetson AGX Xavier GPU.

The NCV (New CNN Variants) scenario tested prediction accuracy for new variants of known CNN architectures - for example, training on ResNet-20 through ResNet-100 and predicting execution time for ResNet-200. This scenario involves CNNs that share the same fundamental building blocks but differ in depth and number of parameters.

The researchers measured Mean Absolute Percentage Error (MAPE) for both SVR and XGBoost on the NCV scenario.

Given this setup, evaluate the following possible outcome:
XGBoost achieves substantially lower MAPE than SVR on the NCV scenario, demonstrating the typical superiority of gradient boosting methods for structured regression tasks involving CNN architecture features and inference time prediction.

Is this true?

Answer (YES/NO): NO